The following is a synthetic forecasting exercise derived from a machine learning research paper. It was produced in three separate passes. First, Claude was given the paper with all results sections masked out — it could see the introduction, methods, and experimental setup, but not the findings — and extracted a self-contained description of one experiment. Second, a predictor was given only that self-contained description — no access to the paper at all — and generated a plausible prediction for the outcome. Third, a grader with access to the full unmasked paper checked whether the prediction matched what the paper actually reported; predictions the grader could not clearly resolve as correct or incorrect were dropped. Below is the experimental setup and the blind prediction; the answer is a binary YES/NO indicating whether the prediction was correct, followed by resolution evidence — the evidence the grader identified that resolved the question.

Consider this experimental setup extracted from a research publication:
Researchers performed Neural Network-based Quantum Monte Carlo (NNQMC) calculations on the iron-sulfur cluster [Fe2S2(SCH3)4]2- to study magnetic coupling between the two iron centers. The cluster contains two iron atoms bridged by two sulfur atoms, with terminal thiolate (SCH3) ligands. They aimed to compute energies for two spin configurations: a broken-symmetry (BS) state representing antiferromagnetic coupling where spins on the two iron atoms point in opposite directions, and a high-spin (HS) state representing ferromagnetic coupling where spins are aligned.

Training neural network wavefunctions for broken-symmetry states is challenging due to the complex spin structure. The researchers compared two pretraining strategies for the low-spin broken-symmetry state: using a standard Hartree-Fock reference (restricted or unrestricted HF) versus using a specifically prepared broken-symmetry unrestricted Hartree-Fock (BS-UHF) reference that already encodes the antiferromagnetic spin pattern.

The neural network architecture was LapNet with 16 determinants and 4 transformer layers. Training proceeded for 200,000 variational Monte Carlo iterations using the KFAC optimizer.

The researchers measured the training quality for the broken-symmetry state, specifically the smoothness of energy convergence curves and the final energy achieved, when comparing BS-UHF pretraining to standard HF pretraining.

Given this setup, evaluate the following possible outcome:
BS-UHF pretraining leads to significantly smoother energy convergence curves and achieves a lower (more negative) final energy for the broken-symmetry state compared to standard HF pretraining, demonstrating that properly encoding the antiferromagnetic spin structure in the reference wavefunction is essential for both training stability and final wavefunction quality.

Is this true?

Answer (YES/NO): YES